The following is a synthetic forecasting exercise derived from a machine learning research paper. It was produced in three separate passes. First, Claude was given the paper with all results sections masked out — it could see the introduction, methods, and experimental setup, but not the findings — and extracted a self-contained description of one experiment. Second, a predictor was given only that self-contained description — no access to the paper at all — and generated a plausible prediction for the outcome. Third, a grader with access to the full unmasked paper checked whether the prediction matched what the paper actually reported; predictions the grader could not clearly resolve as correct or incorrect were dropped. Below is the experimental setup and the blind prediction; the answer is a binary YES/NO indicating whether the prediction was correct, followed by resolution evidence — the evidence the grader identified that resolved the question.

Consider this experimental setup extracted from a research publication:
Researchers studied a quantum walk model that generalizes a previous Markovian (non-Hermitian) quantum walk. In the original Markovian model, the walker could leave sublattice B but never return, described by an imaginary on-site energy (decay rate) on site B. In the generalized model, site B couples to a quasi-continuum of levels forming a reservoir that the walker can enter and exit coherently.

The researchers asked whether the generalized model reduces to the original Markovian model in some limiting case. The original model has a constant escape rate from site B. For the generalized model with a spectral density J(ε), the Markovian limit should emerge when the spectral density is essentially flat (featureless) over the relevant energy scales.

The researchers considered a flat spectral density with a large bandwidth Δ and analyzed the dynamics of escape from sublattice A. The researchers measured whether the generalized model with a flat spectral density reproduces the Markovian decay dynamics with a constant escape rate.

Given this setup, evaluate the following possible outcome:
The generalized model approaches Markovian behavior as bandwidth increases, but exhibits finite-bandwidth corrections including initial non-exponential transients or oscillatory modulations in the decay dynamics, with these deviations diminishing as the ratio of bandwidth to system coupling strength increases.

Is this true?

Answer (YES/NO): YES